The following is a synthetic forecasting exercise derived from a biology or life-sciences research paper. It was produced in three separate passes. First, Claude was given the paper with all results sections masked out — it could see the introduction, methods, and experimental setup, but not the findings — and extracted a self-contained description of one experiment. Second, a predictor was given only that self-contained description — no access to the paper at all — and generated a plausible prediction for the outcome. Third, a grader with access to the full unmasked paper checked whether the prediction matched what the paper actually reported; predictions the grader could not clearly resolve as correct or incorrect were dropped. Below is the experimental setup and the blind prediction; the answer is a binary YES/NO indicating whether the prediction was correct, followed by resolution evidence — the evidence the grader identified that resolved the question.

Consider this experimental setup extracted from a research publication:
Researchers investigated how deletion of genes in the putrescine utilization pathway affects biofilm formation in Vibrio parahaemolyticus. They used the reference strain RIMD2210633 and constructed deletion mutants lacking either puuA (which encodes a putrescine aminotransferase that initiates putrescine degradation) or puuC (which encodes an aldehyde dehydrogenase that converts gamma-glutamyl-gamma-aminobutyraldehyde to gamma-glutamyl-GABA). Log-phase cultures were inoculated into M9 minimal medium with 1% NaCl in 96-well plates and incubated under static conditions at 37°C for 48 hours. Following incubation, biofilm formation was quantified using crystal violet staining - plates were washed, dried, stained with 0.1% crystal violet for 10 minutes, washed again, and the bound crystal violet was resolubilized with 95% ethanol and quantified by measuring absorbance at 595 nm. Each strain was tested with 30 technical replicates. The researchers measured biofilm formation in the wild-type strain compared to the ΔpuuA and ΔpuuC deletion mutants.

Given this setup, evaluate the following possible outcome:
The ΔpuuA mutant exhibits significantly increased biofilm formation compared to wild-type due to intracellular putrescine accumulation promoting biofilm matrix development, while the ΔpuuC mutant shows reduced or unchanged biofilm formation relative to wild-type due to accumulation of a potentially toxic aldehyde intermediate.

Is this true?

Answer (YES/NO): NO